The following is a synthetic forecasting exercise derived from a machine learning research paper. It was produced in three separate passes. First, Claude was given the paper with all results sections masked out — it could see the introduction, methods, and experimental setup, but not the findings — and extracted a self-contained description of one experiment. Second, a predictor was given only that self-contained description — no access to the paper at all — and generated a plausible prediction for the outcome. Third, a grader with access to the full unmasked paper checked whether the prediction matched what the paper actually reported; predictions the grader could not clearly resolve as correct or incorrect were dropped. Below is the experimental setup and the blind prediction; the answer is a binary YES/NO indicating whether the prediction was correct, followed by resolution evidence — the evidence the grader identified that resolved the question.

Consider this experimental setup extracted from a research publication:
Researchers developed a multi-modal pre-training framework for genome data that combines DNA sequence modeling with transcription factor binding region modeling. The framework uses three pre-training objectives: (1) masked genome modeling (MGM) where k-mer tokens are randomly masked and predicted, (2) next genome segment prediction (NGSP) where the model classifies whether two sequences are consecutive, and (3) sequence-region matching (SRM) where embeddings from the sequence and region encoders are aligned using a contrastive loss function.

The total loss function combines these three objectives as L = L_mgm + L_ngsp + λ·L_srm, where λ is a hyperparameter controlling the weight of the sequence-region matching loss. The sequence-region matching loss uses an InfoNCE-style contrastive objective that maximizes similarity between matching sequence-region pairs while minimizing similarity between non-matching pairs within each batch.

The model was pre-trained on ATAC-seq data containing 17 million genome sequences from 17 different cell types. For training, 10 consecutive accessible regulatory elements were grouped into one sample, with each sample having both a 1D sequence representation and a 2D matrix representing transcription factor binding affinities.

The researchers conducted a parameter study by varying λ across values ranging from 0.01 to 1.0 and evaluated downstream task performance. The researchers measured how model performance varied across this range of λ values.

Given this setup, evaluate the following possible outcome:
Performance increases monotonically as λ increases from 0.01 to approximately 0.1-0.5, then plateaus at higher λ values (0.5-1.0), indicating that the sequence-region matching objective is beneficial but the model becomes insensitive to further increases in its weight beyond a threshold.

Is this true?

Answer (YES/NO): YES